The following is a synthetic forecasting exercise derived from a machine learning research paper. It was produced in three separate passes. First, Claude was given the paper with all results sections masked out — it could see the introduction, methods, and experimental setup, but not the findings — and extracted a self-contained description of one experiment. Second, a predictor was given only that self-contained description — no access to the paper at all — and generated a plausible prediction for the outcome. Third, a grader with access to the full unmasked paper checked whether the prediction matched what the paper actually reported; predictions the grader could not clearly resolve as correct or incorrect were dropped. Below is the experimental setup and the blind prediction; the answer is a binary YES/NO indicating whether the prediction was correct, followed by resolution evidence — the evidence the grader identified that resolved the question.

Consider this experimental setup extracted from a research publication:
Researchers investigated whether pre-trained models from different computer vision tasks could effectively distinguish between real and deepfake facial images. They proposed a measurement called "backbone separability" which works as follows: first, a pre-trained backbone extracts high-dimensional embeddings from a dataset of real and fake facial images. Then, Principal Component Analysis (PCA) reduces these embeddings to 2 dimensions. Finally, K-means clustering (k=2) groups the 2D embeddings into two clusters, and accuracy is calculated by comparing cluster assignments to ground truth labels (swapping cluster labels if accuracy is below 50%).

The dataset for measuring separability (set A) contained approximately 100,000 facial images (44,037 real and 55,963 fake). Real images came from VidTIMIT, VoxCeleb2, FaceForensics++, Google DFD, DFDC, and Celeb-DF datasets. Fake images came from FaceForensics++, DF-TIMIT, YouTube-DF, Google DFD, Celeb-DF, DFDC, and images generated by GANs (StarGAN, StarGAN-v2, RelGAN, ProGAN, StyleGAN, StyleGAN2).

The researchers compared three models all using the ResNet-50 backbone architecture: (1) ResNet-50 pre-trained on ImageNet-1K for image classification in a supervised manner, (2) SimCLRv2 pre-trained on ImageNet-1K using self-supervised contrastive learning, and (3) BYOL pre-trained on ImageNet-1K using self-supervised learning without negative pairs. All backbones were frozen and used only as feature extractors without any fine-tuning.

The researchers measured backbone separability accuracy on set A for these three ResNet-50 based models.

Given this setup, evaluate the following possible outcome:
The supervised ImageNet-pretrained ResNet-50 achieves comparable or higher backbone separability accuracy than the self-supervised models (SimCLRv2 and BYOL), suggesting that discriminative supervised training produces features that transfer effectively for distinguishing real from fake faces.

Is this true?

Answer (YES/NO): NO